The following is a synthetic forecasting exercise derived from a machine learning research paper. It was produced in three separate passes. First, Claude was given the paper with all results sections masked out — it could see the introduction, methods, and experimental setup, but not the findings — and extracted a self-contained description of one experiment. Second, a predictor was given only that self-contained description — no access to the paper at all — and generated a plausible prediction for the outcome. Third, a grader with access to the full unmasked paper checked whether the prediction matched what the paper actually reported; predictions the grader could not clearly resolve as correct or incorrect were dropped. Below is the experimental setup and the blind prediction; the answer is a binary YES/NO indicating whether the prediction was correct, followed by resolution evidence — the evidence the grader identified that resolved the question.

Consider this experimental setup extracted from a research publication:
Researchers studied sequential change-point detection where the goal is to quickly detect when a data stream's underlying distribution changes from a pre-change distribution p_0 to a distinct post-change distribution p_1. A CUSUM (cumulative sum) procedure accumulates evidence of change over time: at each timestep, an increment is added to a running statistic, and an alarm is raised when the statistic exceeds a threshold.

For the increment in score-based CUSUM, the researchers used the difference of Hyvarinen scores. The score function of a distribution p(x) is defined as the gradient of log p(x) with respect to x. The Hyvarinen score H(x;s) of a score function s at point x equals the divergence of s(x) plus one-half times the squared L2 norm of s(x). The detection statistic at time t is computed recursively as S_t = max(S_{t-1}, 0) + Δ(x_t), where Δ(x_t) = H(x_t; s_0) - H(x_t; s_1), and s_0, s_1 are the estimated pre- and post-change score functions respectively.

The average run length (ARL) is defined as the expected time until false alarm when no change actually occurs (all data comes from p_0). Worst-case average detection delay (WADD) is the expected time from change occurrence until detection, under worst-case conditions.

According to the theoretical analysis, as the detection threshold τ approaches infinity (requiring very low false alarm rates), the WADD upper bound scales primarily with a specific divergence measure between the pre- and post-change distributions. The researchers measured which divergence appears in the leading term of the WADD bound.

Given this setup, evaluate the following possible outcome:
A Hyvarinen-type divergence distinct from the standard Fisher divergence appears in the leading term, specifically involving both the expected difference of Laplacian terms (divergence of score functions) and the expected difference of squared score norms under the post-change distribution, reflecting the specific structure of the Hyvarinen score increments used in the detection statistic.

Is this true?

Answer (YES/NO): NO